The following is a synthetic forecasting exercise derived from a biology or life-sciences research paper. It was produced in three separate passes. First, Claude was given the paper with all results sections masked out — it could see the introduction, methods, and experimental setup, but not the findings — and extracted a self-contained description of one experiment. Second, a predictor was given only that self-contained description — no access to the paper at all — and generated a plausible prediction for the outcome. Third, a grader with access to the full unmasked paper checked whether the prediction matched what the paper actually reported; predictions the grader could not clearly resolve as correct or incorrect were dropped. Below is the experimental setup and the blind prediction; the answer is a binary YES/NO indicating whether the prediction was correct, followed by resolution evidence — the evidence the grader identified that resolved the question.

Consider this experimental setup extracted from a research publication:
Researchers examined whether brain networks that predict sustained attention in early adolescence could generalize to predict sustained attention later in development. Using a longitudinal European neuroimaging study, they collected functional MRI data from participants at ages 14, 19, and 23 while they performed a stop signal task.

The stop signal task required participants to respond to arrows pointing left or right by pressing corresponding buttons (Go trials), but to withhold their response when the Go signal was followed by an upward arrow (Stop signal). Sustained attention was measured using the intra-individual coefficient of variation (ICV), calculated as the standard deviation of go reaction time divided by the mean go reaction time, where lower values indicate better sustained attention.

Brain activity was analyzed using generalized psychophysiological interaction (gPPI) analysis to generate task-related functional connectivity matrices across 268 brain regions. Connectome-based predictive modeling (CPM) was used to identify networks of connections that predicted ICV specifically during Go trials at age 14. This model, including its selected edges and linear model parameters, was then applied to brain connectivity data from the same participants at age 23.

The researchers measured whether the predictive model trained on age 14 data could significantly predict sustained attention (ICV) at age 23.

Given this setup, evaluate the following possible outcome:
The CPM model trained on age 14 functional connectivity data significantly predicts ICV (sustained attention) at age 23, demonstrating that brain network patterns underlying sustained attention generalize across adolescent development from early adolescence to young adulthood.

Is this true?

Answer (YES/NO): YES